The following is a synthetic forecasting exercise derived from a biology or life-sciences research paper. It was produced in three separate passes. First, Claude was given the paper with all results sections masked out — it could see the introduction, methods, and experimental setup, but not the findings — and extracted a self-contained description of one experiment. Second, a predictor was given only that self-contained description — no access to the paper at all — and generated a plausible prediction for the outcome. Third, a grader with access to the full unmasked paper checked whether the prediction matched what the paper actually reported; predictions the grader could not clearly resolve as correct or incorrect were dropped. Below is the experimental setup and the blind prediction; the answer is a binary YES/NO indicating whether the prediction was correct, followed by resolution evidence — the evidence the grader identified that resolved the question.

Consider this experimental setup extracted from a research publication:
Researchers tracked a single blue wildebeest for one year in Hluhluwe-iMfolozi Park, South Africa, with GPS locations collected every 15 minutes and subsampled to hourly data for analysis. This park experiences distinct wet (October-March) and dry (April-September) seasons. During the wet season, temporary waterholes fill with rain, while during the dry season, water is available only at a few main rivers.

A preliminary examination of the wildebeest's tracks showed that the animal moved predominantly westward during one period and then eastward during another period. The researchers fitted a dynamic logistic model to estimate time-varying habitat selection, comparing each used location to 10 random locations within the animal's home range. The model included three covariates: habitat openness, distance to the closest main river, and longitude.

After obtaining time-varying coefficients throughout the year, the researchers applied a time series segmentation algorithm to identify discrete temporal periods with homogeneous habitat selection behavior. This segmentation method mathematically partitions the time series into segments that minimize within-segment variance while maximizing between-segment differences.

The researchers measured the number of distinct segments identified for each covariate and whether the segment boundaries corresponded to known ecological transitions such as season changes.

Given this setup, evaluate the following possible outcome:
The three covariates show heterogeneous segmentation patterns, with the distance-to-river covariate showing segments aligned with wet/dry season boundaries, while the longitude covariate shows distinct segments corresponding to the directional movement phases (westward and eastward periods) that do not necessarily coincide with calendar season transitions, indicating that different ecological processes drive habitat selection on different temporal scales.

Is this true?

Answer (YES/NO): NO